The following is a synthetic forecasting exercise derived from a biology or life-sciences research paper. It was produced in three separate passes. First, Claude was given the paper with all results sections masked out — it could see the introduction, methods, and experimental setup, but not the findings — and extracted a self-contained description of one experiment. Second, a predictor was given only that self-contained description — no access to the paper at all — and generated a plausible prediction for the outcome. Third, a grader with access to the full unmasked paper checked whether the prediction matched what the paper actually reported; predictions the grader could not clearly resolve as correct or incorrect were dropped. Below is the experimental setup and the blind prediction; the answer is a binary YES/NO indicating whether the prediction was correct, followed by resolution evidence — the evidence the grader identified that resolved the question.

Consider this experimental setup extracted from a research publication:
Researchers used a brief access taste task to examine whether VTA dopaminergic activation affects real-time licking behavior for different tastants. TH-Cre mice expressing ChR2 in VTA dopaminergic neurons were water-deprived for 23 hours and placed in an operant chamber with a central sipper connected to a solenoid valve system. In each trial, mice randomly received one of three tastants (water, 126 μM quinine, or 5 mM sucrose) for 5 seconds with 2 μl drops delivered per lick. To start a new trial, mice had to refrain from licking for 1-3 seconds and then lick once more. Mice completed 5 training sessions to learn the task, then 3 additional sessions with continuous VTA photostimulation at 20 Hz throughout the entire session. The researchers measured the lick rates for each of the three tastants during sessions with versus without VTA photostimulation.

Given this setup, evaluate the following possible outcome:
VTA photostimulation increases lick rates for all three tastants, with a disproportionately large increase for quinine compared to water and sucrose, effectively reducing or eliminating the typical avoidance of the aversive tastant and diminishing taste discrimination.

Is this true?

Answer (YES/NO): NO